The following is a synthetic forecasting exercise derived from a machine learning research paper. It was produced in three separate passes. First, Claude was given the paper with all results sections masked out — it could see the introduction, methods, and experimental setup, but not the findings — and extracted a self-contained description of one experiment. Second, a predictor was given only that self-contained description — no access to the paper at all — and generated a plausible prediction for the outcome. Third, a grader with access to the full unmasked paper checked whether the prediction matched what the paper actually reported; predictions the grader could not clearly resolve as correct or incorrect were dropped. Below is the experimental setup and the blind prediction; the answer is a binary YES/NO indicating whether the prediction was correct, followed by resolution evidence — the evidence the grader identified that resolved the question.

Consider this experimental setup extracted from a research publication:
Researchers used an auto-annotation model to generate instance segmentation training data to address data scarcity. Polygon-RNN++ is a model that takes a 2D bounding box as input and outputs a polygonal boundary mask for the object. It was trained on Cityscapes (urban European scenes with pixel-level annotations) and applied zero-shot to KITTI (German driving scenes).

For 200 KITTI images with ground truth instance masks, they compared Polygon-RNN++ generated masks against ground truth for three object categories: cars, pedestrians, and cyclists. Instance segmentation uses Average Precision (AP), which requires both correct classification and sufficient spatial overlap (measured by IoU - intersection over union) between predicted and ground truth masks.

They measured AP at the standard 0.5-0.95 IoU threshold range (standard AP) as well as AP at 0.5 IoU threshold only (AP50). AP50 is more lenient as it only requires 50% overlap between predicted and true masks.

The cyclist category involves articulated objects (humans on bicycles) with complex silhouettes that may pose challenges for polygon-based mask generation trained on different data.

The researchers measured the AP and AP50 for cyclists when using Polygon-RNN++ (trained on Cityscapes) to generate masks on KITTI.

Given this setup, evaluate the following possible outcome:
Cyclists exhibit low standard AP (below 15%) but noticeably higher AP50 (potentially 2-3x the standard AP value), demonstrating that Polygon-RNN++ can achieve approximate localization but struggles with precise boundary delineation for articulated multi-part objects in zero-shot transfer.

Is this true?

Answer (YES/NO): NO